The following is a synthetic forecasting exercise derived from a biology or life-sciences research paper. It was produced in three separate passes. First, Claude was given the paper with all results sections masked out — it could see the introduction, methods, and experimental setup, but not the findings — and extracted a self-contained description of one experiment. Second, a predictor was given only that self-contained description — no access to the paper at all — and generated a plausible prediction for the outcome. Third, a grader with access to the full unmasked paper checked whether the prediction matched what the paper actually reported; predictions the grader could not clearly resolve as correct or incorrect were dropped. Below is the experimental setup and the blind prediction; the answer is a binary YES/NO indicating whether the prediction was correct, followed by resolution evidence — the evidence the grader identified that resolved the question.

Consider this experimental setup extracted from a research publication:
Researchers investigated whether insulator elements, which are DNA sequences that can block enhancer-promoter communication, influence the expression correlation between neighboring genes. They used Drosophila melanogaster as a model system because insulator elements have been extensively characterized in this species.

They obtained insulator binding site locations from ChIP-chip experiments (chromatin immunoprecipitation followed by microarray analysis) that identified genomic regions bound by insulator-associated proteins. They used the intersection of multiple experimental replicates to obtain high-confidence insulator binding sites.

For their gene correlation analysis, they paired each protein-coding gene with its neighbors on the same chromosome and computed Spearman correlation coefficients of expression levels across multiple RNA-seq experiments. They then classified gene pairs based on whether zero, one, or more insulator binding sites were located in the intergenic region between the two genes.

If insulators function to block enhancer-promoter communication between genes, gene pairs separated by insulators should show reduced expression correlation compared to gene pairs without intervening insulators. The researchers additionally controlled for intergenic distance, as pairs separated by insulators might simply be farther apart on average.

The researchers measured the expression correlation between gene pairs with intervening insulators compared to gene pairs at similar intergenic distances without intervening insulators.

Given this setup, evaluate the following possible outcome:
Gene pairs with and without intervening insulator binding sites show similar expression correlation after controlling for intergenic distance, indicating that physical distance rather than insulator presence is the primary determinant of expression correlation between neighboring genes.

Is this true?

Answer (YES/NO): YES